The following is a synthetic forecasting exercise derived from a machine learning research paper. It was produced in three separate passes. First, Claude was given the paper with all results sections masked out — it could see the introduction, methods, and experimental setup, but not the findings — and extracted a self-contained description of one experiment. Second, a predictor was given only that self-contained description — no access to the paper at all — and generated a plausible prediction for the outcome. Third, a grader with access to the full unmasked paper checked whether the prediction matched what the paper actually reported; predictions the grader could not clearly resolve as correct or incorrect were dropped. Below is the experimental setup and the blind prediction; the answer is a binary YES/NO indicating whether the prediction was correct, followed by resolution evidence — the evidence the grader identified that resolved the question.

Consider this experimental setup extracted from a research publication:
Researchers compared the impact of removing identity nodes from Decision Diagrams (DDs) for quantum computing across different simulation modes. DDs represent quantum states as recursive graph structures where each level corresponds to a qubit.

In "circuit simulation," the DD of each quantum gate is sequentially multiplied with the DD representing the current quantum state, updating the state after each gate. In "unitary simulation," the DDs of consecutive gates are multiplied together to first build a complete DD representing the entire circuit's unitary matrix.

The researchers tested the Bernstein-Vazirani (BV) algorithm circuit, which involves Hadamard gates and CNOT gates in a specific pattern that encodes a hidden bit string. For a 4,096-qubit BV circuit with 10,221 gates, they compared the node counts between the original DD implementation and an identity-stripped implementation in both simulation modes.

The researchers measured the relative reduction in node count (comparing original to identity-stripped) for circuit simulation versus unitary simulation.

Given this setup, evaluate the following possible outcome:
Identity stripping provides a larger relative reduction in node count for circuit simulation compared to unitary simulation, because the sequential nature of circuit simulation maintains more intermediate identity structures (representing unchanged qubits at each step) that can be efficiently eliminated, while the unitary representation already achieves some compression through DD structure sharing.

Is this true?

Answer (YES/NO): YES